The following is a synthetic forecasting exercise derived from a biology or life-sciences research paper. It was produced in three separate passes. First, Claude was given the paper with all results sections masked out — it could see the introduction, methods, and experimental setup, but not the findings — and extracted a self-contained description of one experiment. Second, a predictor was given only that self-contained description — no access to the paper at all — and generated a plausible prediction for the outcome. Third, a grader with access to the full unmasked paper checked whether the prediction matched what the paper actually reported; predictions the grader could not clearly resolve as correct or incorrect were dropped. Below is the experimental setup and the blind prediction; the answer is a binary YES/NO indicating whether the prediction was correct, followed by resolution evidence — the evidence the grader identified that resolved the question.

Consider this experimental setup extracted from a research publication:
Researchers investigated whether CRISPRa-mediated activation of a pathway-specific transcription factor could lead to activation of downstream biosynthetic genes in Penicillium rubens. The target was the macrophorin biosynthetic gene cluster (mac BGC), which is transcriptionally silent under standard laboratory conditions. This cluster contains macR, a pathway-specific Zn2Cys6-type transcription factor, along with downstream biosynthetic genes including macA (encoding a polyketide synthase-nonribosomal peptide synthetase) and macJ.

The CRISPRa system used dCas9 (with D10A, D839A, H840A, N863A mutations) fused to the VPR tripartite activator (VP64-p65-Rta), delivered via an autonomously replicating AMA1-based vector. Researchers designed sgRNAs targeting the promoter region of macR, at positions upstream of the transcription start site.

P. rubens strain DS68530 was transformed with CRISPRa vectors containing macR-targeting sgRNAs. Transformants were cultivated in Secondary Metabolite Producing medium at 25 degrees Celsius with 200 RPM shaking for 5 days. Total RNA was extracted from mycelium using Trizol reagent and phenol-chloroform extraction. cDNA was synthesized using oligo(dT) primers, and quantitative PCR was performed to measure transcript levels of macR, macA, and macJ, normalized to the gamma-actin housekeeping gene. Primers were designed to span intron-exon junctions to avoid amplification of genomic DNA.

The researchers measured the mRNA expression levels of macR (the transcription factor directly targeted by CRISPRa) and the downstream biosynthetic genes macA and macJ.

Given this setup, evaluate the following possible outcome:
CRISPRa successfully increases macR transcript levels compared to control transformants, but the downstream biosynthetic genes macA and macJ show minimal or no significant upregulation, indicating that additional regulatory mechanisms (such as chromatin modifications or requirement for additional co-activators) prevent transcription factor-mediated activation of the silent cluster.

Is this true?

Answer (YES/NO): NO